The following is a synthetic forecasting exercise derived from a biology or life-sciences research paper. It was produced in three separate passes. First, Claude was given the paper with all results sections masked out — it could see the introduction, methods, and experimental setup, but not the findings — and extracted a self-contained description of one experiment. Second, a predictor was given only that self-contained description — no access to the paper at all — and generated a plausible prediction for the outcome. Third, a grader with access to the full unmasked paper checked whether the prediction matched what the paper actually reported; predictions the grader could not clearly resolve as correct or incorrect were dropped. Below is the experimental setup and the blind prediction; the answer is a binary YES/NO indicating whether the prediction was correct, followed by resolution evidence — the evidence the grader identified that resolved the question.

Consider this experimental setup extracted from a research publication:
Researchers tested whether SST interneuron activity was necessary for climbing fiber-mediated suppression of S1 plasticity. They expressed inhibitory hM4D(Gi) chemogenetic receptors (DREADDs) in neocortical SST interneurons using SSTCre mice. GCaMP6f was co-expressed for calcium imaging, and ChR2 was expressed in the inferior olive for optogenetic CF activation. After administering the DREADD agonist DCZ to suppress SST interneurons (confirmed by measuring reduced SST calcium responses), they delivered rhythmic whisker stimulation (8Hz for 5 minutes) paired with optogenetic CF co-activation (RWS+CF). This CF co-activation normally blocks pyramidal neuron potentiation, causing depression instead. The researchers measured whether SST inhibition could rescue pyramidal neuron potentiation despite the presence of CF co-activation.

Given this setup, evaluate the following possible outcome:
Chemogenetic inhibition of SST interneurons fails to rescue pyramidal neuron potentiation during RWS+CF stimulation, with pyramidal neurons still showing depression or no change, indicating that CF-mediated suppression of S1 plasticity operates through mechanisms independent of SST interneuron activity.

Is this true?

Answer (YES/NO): NO